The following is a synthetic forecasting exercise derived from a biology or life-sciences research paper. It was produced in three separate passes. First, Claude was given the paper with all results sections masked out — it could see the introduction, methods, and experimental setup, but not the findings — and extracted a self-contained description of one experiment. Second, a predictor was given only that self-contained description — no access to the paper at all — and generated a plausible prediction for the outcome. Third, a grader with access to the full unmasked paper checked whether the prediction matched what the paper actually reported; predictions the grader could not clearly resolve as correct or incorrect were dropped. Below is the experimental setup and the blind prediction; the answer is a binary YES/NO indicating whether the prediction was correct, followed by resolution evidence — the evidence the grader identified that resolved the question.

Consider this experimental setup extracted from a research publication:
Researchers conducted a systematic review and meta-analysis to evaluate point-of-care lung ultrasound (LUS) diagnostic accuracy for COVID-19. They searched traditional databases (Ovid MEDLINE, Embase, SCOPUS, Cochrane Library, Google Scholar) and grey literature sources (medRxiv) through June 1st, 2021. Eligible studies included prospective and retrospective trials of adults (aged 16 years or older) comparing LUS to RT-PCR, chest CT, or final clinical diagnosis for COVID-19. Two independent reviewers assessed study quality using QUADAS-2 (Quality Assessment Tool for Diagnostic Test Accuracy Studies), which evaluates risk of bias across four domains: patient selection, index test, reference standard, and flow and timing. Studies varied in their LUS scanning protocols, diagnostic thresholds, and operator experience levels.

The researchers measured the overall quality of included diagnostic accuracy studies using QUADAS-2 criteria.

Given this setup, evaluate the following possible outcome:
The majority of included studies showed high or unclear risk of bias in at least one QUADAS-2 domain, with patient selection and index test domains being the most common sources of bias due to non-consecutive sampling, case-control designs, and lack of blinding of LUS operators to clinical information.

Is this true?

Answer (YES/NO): NO